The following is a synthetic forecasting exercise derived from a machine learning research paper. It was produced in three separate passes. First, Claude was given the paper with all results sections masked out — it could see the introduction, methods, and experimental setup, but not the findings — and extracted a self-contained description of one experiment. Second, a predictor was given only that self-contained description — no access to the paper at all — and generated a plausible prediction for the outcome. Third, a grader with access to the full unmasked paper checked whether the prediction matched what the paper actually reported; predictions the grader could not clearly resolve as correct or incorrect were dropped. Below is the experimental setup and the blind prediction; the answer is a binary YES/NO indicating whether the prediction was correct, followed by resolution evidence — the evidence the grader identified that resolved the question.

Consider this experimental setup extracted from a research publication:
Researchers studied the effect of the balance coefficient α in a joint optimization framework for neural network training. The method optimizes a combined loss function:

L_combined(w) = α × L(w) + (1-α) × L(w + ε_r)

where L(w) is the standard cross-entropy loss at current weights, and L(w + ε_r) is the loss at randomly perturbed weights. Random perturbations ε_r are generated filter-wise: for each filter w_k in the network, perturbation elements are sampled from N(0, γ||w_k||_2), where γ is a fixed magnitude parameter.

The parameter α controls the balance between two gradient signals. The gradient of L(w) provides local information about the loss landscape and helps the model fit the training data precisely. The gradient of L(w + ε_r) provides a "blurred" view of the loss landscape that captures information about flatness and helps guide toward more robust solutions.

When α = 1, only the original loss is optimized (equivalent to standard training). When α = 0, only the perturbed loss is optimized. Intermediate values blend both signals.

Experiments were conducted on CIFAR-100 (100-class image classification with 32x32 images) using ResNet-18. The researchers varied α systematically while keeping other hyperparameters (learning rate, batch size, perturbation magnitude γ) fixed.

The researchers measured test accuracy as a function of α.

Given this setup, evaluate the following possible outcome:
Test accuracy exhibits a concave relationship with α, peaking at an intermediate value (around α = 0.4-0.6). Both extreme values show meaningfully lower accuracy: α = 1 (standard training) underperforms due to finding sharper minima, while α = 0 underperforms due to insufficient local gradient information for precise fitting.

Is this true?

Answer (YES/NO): YES